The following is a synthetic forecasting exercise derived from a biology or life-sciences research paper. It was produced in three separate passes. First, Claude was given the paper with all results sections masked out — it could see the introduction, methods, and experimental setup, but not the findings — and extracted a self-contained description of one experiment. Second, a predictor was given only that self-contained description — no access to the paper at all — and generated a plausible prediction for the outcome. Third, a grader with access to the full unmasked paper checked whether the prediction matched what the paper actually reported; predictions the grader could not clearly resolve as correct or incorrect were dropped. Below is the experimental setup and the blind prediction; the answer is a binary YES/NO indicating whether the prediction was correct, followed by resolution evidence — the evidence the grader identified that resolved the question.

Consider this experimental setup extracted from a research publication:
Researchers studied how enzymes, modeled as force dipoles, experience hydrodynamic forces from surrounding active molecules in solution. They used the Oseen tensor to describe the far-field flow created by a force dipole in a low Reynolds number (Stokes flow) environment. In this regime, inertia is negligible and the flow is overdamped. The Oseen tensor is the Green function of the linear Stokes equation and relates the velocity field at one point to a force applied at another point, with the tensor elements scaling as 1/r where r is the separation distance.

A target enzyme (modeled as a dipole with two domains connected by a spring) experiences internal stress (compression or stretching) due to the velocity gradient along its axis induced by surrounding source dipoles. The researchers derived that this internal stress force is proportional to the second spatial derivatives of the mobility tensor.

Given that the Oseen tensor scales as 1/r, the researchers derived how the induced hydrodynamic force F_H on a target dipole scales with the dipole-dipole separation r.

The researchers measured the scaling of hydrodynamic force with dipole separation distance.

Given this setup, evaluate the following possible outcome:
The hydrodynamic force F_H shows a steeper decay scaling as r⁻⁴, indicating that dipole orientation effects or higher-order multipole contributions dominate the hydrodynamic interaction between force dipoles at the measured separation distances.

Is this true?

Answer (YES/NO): NO